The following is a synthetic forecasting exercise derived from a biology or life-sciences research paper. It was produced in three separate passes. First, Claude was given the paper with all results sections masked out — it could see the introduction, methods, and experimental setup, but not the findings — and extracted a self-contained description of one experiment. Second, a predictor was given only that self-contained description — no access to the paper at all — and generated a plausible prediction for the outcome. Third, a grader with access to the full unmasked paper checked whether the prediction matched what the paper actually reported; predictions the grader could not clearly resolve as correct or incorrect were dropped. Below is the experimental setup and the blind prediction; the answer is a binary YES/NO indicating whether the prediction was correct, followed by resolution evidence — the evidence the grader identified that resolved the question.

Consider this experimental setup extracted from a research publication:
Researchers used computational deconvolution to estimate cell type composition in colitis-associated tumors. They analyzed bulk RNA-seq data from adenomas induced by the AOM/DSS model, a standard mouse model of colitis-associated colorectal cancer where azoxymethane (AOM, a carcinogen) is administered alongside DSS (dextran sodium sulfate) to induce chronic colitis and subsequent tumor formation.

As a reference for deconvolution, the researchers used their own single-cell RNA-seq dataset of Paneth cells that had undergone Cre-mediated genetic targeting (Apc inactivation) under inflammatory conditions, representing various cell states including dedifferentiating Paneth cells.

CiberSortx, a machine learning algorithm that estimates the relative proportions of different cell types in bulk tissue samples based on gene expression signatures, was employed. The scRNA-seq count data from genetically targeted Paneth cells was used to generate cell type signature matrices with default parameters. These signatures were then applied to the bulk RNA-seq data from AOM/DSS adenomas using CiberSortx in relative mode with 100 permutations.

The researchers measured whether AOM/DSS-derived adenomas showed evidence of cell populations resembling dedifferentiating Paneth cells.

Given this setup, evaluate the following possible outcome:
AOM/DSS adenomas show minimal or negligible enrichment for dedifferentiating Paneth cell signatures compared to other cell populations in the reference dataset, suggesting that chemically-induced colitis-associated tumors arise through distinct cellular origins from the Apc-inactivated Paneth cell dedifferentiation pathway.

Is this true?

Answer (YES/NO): NO